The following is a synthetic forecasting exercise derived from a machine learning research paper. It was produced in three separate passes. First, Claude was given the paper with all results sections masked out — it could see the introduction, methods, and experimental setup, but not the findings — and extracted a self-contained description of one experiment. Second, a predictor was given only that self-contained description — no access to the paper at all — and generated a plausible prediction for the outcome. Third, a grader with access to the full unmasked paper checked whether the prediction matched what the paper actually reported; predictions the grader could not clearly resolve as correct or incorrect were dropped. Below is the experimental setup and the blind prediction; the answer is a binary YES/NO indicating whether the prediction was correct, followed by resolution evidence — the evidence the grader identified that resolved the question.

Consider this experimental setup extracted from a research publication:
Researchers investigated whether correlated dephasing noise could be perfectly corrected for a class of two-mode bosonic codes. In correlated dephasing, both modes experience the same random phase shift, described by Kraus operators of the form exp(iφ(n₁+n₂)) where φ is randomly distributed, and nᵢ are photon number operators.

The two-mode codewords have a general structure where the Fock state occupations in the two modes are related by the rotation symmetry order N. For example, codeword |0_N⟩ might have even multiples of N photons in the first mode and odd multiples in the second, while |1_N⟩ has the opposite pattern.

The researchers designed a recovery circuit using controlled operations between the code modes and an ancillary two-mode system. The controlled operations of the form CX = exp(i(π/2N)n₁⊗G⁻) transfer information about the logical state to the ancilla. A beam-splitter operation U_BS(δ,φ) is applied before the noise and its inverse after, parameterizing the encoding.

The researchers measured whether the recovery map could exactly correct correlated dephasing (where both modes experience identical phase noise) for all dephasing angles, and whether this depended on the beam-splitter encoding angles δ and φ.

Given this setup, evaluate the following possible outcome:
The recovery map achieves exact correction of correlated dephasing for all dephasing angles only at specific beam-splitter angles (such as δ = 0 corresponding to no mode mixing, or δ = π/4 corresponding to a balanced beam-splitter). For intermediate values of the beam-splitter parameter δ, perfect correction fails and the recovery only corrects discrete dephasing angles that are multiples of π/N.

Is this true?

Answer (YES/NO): NO